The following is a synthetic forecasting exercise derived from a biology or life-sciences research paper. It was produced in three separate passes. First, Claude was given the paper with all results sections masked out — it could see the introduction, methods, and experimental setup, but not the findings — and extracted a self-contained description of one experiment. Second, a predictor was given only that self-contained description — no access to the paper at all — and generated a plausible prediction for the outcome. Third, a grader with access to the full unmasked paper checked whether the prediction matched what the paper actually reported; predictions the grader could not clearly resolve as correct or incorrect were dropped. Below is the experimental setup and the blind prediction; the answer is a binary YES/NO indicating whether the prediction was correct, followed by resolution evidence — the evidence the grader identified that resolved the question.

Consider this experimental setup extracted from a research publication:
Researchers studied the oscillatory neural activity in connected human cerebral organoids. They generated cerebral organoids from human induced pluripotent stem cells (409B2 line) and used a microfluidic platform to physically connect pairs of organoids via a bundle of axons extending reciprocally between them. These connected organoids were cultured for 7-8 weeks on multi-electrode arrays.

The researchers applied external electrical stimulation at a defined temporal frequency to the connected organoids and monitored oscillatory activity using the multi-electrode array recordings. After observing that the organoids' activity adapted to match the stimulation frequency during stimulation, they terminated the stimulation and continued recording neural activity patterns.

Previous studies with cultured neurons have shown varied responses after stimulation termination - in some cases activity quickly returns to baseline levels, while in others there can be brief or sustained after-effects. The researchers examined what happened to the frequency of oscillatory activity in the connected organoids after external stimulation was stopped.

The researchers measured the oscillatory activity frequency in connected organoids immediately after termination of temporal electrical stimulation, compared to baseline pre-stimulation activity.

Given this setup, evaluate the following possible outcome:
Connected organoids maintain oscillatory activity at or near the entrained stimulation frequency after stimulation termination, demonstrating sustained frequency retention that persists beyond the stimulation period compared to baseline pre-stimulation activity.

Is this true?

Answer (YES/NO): YES